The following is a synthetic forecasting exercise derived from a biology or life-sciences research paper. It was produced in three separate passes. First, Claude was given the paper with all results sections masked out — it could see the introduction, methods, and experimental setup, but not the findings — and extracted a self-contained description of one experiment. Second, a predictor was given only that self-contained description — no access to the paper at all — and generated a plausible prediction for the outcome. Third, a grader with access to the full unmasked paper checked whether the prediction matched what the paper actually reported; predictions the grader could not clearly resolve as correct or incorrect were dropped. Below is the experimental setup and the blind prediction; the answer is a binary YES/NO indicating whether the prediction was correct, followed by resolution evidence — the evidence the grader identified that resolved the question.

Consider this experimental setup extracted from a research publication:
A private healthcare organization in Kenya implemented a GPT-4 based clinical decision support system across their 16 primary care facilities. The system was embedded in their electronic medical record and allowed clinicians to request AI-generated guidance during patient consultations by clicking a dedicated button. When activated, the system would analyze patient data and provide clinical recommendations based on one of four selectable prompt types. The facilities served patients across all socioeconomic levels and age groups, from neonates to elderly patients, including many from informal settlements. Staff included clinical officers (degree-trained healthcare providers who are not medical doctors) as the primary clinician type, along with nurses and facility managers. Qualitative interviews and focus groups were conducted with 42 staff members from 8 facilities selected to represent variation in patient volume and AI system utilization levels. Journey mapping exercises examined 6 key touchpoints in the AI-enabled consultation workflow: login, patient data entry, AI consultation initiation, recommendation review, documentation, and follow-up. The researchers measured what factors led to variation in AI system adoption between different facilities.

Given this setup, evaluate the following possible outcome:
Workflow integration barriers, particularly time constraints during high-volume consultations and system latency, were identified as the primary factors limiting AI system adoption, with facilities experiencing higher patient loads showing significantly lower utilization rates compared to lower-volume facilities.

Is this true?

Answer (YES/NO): NO